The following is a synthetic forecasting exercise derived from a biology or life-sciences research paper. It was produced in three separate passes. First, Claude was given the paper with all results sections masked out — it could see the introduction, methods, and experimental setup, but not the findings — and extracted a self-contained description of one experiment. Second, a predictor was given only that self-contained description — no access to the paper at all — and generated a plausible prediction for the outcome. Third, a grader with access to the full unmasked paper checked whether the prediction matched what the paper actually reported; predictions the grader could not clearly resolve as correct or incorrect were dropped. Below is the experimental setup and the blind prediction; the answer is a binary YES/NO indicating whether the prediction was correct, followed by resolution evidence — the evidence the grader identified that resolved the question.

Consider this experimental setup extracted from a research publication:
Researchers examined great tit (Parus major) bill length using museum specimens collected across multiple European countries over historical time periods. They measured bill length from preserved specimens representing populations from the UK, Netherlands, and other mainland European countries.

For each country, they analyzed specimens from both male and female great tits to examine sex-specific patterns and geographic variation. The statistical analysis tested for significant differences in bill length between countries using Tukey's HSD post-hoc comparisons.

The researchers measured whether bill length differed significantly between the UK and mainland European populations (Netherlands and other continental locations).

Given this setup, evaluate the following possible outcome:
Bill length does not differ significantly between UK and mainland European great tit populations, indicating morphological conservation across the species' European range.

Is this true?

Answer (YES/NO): NO